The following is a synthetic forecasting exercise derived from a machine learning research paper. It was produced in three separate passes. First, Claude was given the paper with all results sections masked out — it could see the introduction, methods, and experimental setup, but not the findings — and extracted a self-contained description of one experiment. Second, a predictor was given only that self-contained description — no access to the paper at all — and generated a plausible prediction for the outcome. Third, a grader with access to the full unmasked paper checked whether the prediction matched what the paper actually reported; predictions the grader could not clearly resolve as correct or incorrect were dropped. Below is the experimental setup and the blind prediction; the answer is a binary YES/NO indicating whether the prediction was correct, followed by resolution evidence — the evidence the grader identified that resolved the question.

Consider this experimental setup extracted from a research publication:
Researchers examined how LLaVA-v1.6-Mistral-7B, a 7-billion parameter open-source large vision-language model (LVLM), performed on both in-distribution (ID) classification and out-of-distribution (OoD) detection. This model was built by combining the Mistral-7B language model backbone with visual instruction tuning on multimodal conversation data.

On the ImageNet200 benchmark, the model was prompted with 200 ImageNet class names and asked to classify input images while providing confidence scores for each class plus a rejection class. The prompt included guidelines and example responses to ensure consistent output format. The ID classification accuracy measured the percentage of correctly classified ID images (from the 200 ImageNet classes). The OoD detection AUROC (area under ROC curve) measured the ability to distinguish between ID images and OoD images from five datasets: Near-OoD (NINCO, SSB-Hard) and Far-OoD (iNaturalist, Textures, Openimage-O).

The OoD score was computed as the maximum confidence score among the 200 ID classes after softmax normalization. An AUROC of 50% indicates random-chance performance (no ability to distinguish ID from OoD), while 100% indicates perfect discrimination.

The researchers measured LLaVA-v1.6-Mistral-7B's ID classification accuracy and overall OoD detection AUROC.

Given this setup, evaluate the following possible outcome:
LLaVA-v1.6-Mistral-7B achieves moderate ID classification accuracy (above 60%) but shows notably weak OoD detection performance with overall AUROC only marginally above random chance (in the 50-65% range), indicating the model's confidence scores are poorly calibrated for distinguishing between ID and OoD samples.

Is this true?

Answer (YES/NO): NO